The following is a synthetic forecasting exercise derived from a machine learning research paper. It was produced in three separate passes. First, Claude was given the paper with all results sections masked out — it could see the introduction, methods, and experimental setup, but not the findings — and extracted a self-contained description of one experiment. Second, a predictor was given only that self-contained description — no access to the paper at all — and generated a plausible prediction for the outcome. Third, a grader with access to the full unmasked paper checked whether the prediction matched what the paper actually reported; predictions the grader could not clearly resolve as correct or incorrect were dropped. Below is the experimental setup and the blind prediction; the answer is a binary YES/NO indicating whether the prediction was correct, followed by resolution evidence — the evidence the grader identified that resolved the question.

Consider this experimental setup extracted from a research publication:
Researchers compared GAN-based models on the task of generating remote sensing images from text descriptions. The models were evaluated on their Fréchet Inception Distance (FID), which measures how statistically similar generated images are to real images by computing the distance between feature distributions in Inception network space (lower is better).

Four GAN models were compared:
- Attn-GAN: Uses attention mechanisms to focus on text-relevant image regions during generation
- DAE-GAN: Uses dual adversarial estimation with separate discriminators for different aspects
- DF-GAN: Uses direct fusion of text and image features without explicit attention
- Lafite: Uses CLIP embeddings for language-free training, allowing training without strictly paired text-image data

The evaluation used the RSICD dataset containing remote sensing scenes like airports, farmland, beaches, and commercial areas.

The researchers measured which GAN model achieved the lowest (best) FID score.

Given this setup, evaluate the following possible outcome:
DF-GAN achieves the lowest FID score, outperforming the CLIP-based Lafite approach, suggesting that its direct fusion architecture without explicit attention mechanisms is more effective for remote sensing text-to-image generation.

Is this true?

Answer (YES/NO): NO